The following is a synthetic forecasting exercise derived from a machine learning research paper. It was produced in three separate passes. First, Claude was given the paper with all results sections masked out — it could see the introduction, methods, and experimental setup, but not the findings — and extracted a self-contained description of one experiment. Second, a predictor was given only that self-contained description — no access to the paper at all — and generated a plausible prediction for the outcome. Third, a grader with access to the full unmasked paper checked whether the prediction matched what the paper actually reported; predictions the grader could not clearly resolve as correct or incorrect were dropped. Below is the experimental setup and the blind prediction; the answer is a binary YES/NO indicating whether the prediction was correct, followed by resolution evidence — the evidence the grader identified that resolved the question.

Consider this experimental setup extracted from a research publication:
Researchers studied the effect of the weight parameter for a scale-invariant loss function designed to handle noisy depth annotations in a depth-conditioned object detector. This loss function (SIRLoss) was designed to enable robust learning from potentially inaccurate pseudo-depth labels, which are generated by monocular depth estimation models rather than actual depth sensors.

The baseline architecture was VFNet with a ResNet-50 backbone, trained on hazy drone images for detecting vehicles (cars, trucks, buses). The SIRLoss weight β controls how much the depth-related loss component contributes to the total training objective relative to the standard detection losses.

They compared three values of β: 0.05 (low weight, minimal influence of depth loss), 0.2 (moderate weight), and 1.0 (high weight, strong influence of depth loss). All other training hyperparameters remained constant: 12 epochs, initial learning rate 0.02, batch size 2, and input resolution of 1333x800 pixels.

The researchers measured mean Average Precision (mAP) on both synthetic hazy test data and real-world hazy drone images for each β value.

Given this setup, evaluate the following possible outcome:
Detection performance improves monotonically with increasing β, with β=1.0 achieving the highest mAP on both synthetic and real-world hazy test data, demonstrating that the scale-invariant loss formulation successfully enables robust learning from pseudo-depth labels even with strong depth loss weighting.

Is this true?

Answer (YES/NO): NO